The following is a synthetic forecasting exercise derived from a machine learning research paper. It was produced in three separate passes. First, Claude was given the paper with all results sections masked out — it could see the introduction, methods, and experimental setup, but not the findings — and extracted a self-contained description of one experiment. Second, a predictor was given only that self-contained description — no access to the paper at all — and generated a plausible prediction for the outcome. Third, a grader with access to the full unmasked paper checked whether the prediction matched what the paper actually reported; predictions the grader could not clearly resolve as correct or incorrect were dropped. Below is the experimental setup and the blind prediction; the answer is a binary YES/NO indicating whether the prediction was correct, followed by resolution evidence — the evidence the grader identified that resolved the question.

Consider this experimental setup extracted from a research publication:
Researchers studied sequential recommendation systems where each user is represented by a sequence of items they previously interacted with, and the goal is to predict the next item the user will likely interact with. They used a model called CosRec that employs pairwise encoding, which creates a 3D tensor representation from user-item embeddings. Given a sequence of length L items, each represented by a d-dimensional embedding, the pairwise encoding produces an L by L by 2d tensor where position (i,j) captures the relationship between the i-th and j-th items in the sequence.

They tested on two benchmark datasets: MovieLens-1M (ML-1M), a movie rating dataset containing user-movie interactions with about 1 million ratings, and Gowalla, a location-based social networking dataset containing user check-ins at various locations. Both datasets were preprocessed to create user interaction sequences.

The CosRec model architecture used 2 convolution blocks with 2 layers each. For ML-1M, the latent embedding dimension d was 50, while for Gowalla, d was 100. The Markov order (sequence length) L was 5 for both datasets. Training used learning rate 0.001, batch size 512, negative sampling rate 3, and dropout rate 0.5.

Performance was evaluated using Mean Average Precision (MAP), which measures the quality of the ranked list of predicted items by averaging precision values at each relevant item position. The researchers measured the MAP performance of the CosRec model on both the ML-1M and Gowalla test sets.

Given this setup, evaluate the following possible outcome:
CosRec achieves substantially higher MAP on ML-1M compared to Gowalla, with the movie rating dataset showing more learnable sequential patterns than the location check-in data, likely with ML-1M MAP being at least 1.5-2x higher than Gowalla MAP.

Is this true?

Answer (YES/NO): YES